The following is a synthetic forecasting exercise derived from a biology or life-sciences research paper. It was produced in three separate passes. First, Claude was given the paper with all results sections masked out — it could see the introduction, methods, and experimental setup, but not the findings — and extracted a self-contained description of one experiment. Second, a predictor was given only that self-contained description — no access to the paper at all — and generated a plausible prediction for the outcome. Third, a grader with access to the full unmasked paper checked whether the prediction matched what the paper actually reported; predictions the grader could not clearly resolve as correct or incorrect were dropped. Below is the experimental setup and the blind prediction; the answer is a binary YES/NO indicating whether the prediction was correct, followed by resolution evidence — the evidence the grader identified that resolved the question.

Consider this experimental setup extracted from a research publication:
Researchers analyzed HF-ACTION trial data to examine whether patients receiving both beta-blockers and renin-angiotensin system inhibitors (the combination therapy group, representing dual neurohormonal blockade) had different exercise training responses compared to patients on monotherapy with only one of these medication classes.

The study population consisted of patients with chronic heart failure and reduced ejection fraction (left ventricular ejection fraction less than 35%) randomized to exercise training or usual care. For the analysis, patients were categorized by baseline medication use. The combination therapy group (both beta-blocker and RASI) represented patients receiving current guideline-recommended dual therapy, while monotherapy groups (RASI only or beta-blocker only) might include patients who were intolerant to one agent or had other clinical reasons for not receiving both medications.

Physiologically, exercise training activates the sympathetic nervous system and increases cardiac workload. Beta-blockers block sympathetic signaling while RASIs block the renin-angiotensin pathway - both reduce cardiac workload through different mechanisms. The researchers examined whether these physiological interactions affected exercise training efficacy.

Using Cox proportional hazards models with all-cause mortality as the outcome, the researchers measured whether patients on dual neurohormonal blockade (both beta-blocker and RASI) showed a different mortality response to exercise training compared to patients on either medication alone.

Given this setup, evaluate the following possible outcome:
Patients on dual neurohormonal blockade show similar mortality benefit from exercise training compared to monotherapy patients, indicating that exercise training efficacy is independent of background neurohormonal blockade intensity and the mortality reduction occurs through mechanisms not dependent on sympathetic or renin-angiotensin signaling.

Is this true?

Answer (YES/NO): NO